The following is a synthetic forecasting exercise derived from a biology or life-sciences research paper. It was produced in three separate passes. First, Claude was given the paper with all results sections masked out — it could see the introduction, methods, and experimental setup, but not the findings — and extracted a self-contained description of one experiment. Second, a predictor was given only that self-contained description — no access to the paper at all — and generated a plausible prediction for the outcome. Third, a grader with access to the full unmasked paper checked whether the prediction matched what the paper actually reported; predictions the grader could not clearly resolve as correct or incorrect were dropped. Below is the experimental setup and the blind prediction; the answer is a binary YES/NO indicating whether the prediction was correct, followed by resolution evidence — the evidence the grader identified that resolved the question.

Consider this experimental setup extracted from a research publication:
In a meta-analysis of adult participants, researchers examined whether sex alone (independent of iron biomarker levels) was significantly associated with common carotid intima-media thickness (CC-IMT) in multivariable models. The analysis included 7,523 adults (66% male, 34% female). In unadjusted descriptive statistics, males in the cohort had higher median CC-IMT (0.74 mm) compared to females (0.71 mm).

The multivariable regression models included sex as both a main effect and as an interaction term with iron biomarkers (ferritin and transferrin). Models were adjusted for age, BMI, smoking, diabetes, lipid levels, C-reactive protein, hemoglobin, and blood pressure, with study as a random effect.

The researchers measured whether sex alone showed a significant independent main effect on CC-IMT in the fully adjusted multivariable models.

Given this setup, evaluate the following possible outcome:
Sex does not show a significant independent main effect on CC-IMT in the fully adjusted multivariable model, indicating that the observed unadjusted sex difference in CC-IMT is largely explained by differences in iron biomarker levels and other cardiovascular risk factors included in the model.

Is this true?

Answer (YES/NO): YES